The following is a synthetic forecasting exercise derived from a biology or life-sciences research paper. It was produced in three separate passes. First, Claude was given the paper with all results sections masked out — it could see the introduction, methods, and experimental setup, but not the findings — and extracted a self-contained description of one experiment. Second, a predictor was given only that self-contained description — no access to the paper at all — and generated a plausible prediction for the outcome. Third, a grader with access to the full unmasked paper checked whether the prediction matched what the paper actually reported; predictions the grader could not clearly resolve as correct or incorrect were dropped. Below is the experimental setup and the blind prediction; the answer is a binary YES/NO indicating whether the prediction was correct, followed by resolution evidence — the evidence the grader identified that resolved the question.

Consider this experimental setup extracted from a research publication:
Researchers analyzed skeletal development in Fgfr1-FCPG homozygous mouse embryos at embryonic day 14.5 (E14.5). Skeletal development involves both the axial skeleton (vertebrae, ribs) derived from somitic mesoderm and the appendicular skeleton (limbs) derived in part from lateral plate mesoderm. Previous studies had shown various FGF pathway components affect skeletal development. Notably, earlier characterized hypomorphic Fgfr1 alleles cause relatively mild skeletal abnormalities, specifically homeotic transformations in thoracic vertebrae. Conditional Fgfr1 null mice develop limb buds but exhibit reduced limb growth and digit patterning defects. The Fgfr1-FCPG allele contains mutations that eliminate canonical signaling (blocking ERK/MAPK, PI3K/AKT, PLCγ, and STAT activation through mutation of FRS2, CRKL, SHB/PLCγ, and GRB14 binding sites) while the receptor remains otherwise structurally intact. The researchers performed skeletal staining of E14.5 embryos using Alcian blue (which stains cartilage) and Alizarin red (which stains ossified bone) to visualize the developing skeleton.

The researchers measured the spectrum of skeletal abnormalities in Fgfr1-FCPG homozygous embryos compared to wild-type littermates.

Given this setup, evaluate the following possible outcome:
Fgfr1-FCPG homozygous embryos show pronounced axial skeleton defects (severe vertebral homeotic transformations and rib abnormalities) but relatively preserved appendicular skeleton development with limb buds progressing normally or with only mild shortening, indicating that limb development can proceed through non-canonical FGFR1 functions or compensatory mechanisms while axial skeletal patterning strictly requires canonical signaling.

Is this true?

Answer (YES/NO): NO